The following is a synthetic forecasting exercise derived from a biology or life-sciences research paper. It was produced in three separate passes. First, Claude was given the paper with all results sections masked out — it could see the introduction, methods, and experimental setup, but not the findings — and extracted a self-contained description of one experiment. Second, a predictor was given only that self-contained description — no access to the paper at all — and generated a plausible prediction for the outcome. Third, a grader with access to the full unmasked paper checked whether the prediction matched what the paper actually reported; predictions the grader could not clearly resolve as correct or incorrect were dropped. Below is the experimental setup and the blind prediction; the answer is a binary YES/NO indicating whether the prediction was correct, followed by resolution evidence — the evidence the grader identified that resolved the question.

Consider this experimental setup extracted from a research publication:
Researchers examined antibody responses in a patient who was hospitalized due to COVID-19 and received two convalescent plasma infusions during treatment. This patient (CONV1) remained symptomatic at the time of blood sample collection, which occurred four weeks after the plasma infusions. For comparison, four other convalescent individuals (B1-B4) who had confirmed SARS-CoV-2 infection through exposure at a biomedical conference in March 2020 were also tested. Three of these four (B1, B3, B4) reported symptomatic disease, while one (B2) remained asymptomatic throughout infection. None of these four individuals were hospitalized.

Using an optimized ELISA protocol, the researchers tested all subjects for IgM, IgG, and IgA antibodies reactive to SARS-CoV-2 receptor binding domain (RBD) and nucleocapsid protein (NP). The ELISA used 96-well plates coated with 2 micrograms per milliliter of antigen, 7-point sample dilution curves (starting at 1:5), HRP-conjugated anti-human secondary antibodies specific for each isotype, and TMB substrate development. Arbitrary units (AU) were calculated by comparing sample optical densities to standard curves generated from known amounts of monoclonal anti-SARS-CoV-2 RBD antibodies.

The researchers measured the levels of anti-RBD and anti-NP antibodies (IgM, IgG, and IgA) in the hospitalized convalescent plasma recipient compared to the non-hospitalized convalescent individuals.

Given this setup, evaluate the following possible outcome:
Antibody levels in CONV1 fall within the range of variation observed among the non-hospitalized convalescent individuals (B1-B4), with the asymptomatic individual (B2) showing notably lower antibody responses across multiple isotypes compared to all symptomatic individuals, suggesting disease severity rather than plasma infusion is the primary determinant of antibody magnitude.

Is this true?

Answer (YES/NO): NO